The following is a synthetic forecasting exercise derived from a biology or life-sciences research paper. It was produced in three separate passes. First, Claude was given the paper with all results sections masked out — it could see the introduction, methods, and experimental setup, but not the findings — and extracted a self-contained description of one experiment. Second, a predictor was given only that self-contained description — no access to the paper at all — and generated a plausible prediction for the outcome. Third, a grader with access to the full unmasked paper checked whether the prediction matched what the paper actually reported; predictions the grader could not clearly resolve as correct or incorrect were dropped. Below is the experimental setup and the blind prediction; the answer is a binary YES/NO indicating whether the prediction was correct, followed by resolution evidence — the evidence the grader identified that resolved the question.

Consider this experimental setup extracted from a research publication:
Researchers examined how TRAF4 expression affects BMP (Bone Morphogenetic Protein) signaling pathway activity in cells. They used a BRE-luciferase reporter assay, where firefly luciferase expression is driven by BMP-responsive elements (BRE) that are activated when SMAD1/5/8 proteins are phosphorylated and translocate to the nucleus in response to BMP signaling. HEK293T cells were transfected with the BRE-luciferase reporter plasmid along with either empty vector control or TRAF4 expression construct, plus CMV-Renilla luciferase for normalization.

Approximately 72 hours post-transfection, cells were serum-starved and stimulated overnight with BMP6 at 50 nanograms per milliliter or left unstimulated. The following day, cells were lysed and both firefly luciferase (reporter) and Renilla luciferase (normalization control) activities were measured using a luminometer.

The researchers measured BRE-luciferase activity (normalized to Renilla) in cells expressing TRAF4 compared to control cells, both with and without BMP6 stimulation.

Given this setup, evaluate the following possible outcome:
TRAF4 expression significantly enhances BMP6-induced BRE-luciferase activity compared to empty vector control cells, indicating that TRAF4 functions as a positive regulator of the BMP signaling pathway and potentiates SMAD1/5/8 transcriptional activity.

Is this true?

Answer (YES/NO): YES